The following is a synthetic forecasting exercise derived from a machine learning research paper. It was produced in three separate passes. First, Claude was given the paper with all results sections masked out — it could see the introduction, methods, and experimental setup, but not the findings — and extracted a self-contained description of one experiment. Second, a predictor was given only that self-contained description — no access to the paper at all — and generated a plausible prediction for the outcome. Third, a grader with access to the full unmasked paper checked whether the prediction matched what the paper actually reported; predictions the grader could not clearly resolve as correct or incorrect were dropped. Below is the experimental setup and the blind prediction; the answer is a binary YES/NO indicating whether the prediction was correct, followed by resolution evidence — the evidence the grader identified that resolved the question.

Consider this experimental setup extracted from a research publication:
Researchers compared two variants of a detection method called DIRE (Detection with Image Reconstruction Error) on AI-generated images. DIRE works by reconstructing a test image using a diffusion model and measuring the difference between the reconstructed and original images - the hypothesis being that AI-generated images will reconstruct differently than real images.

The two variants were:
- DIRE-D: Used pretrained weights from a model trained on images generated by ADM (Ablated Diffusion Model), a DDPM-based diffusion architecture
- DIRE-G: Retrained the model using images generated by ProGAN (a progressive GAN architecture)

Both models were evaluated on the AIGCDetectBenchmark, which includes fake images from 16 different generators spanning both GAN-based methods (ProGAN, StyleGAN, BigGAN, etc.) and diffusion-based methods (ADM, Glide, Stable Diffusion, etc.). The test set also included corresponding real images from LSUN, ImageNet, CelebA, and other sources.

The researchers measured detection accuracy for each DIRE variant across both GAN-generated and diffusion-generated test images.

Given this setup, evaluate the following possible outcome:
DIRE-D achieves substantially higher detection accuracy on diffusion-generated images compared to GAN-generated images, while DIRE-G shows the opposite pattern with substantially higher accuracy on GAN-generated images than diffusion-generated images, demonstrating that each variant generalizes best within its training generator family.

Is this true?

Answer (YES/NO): YES